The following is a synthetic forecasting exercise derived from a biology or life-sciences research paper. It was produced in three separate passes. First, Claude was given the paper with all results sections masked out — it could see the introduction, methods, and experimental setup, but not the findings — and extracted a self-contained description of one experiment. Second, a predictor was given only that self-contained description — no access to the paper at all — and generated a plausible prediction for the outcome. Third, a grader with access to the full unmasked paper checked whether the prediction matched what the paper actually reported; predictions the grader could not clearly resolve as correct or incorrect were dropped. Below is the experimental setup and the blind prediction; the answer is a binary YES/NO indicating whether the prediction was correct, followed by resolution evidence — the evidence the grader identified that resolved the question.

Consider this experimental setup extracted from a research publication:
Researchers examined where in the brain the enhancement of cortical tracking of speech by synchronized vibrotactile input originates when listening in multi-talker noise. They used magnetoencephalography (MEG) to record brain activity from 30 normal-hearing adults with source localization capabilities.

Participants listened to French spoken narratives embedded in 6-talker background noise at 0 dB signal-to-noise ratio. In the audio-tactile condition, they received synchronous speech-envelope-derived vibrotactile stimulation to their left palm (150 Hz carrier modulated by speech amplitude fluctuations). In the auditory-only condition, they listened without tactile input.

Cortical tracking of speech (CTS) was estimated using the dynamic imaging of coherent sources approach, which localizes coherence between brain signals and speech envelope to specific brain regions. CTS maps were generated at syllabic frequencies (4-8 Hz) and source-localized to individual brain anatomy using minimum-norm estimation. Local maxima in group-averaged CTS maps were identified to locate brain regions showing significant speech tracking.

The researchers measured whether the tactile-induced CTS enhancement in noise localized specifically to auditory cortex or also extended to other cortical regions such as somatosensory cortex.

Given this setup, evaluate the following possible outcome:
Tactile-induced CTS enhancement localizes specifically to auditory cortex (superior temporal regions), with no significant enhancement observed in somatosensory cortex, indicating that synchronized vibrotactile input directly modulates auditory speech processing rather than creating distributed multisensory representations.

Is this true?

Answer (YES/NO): NO